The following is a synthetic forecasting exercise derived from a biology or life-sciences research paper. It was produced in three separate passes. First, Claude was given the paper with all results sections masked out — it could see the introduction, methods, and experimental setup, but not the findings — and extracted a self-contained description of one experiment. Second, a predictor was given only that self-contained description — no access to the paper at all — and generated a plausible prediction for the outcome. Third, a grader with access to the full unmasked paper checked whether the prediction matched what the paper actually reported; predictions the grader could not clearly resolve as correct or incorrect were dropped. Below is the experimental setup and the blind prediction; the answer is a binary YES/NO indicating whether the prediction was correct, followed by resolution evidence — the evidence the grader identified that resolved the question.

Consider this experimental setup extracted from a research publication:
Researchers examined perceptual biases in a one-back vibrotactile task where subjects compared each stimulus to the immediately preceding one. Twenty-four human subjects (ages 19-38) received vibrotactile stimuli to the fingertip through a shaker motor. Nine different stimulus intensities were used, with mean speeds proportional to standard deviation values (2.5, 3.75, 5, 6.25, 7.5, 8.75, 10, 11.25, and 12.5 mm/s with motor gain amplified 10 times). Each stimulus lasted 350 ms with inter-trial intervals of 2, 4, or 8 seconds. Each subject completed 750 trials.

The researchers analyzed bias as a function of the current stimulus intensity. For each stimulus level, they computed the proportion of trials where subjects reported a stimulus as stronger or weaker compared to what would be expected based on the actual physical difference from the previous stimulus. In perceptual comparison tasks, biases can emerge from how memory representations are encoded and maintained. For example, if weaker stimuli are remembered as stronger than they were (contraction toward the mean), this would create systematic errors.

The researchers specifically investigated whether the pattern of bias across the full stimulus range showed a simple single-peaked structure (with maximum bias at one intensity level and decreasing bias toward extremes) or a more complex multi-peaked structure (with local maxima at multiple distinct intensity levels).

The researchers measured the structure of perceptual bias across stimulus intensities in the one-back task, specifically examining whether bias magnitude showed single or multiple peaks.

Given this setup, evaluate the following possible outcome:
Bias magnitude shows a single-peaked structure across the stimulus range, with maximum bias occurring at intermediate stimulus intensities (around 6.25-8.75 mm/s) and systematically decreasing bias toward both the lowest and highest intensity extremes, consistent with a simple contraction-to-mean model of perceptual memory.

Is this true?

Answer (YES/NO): NO